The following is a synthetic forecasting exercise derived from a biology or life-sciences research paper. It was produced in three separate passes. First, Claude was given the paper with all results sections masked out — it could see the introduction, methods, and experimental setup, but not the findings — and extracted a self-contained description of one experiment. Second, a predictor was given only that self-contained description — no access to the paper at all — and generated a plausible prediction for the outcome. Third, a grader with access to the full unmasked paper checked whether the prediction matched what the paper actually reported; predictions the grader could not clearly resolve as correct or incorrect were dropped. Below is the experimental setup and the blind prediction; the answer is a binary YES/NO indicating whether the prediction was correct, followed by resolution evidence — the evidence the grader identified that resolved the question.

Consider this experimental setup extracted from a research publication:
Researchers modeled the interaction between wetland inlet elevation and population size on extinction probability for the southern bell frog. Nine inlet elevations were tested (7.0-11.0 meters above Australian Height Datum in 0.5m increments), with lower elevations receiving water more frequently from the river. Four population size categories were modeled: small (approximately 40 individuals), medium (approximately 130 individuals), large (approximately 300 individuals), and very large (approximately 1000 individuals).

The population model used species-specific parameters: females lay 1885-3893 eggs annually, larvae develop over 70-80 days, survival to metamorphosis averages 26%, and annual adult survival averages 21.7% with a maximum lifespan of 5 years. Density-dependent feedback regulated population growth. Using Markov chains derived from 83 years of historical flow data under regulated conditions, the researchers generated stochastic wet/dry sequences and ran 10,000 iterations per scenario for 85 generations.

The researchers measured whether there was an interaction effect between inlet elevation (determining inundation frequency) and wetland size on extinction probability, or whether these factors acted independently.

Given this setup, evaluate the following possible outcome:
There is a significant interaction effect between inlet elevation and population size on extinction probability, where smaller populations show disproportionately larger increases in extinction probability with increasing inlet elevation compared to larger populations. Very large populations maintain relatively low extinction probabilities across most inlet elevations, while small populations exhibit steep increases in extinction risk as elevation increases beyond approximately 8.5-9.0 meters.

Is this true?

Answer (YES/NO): NO